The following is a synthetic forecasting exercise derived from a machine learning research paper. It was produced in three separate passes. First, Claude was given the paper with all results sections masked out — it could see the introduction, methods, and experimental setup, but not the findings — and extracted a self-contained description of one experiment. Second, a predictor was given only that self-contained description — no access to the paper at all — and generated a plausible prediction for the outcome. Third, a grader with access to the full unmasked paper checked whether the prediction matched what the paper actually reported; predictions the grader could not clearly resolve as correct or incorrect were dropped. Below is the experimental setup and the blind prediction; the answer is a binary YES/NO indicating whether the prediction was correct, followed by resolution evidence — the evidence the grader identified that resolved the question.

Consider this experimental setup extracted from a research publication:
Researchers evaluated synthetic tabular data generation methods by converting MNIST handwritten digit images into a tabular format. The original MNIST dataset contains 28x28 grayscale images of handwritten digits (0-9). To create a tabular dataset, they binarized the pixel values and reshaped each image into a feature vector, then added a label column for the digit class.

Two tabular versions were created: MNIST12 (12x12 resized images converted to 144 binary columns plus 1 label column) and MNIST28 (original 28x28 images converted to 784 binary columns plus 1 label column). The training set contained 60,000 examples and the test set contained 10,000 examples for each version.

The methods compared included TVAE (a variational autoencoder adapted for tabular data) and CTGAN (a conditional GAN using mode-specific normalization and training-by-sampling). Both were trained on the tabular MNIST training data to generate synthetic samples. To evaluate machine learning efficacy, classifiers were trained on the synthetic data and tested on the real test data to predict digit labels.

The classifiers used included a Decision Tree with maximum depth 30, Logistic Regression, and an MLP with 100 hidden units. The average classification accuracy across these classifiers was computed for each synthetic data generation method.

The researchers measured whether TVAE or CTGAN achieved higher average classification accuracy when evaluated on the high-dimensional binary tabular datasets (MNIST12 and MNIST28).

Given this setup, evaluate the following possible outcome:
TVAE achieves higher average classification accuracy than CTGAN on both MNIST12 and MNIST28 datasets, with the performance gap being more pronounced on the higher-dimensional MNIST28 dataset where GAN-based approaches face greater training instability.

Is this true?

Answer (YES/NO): YES